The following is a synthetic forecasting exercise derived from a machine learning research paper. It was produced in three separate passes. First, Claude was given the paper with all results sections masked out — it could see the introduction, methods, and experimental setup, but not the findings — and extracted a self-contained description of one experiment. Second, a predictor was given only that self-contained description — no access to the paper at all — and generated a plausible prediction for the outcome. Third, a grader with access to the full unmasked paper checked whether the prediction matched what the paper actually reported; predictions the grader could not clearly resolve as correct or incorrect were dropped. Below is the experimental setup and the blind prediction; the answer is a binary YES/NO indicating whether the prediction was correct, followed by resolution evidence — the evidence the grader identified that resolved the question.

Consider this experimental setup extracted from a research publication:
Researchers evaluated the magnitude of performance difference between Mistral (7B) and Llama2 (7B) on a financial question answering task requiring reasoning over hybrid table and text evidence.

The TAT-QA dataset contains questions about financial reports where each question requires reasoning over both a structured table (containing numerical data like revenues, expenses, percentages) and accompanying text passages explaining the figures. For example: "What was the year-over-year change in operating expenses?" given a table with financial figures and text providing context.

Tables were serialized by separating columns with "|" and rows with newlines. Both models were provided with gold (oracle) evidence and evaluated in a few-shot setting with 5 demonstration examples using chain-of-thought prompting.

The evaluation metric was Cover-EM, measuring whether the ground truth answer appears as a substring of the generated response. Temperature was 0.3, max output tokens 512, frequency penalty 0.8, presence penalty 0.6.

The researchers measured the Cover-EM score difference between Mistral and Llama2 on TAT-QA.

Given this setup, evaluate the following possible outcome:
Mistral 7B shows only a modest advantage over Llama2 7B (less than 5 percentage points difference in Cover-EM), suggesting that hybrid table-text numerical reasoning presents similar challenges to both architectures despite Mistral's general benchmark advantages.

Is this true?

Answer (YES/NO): NO